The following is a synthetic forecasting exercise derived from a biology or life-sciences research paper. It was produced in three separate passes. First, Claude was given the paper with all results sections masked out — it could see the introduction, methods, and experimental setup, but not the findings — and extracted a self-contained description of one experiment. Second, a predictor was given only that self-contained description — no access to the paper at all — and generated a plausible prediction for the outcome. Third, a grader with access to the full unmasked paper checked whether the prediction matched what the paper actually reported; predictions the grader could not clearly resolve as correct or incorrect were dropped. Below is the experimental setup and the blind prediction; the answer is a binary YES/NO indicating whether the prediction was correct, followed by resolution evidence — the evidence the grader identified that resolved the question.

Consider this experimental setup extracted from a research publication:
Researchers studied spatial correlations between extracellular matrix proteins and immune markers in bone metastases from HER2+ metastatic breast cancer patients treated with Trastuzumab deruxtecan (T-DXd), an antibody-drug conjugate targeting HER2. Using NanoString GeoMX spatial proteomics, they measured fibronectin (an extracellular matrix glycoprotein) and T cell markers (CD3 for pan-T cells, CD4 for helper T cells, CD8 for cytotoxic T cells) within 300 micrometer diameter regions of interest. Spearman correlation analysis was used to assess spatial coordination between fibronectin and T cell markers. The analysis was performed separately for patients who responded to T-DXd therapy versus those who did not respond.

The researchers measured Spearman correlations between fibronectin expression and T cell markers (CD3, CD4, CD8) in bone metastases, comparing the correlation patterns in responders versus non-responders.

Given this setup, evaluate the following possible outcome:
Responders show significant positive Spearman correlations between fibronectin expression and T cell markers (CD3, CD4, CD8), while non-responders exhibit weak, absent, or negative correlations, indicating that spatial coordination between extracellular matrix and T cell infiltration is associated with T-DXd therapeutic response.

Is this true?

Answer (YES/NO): NO